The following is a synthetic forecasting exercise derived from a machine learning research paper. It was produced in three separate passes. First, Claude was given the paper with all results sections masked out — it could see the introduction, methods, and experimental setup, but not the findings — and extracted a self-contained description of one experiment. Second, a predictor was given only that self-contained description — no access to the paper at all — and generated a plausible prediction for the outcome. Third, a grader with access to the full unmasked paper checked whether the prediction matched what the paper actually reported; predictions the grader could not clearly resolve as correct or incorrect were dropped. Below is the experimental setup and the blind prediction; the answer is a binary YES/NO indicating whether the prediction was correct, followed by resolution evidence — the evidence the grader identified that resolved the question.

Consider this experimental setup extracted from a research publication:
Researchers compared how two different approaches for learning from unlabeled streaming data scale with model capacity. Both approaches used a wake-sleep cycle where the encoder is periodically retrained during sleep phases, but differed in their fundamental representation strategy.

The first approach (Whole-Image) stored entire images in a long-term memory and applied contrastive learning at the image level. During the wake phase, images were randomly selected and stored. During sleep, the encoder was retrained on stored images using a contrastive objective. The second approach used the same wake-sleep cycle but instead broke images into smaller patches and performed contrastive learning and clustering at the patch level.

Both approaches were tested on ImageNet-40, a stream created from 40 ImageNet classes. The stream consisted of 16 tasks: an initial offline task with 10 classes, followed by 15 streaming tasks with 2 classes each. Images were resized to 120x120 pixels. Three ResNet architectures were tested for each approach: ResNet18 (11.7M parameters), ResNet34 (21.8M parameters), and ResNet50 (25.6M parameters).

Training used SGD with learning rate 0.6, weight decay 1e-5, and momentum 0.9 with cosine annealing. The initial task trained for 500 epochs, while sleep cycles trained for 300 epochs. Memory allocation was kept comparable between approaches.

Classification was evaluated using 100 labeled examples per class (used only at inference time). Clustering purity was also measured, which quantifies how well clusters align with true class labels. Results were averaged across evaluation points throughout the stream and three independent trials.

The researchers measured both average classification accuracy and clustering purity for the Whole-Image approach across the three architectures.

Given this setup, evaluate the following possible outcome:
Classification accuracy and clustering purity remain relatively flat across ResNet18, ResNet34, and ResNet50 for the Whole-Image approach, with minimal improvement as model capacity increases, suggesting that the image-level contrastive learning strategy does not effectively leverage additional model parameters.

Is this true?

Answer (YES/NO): NO